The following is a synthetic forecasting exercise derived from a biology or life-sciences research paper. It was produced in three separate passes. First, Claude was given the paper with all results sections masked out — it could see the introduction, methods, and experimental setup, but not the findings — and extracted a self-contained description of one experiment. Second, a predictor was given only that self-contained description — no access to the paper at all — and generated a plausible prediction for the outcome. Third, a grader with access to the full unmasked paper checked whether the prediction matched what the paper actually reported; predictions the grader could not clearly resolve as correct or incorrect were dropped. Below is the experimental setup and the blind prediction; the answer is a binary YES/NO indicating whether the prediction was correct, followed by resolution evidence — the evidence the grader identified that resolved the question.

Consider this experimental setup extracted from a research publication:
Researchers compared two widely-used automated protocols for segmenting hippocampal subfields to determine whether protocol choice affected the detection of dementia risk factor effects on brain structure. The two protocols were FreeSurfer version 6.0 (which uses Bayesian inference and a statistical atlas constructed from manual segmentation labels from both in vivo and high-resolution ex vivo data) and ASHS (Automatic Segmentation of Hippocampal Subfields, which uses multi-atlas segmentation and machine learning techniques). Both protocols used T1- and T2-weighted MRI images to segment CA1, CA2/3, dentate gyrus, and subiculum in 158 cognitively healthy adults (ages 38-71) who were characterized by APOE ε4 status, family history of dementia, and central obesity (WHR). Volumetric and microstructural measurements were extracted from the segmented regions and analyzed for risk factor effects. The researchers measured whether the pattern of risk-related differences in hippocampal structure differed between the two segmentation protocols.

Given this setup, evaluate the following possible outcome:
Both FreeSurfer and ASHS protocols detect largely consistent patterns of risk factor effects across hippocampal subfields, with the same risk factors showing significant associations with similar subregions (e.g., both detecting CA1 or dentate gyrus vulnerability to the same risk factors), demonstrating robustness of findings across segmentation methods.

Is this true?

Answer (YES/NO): YES